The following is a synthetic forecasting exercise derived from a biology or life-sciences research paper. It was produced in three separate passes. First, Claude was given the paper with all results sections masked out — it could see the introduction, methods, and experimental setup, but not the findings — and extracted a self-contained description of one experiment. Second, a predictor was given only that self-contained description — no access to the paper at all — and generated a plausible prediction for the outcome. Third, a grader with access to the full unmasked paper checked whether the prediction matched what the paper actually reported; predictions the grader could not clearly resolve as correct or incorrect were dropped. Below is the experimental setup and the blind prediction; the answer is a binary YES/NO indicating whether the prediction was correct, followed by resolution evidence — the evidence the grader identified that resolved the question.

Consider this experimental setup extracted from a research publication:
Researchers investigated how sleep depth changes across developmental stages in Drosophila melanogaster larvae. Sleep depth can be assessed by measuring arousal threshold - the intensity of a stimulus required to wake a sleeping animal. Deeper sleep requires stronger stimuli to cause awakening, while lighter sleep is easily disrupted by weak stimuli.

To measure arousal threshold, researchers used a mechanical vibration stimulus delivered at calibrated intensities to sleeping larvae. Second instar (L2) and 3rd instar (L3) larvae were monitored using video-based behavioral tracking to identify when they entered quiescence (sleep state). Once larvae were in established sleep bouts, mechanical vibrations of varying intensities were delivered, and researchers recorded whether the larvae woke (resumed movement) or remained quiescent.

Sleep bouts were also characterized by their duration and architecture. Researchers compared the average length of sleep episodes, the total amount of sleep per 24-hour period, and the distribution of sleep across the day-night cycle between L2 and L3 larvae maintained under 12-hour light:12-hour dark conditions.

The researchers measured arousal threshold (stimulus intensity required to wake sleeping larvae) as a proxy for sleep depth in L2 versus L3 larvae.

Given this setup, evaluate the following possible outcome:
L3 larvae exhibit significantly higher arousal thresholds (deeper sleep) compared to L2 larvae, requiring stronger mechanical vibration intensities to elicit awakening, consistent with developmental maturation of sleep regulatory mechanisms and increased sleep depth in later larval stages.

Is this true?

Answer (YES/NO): YES